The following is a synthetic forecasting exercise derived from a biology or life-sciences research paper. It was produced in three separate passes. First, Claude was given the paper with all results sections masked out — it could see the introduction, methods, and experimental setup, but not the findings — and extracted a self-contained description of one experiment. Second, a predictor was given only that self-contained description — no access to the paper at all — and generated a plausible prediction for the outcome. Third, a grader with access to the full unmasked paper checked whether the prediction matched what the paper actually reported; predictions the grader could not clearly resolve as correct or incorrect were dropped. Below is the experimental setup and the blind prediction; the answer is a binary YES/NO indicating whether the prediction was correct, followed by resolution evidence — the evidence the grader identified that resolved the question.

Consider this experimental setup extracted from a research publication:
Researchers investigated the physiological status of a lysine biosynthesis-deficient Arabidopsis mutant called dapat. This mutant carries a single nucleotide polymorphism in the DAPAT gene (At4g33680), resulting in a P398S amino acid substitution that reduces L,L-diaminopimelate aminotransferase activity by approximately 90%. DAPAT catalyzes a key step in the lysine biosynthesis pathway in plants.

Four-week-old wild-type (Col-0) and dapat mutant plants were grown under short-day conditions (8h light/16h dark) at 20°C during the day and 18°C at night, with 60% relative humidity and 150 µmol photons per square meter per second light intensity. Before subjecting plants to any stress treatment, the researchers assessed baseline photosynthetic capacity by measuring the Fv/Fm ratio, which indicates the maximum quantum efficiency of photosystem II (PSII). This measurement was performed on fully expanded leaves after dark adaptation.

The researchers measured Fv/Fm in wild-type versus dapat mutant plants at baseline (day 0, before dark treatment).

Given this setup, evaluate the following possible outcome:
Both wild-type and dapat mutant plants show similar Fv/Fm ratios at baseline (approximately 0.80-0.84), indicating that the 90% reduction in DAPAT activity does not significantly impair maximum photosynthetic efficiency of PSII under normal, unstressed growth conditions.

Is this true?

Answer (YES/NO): NO